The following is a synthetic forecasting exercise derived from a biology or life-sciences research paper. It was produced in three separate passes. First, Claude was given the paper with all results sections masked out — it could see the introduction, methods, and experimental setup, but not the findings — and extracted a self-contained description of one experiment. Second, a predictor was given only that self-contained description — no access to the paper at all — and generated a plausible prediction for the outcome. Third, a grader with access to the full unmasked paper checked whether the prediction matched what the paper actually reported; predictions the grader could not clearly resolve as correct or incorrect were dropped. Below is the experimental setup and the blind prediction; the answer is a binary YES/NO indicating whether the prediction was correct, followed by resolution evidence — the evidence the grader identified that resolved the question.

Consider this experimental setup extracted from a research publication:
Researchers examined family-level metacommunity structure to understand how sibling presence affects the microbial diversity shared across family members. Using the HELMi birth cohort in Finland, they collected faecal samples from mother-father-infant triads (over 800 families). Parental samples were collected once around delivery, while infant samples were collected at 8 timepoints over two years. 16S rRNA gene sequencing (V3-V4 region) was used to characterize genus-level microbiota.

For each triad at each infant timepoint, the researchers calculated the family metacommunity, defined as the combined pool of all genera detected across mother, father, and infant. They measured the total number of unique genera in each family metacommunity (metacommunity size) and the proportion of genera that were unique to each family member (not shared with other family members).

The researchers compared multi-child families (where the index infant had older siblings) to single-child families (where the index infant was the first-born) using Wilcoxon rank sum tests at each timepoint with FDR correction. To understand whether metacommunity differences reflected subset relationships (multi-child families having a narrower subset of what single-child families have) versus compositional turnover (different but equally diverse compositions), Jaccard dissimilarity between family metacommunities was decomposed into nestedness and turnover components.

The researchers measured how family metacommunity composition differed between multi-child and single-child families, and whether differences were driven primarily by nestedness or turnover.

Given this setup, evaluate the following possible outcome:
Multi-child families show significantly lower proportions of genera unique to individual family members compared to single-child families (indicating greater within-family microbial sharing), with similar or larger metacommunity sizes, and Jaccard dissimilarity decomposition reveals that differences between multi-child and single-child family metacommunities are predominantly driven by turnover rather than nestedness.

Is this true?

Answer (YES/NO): NO